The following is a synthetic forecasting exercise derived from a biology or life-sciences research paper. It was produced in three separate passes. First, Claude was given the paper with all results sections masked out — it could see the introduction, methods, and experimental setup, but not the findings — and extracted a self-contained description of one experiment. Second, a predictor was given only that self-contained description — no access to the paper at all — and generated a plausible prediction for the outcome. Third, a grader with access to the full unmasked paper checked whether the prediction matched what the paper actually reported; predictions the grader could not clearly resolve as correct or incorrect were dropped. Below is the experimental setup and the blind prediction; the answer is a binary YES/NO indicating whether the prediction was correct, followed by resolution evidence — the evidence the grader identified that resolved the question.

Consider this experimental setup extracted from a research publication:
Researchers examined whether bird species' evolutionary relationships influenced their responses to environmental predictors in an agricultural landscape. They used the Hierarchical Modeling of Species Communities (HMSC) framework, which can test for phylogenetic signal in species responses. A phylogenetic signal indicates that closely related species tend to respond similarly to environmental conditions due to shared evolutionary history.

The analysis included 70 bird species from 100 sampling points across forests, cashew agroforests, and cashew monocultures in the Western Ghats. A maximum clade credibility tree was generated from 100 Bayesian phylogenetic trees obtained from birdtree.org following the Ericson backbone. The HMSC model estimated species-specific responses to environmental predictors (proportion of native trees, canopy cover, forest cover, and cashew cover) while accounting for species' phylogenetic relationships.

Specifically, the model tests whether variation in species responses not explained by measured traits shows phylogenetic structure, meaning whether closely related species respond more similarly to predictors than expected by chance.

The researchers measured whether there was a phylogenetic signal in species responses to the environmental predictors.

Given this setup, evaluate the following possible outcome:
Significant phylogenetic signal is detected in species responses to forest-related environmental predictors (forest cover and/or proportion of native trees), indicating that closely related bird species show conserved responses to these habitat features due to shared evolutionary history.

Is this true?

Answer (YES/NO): NO